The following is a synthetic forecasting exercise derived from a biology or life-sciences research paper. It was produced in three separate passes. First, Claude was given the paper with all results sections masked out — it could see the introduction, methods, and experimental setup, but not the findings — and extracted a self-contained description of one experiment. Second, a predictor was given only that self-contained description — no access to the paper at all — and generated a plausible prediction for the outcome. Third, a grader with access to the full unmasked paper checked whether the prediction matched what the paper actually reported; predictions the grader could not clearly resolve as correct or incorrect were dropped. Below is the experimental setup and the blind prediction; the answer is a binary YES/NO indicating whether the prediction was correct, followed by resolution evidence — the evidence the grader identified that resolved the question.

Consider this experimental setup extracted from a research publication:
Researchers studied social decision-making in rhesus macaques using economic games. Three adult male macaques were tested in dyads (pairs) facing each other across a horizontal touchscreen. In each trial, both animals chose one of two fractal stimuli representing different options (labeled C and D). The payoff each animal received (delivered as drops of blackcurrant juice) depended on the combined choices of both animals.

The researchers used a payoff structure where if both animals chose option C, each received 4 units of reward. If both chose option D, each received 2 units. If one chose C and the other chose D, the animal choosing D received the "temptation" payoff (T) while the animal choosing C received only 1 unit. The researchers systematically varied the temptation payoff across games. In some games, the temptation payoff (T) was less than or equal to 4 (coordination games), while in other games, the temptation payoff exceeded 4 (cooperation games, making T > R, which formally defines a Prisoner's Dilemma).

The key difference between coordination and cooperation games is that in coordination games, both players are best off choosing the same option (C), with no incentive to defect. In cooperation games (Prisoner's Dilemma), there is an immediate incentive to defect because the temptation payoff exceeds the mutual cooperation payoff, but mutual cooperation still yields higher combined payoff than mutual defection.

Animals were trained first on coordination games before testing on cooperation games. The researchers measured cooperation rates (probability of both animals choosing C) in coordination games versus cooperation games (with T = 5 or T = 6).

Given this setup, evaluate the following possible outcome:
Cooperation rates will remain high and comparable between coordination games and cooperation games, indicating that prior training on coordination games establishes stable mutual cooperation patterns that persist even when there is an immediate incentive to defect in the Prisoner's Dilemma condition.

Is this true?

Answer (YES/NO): NO